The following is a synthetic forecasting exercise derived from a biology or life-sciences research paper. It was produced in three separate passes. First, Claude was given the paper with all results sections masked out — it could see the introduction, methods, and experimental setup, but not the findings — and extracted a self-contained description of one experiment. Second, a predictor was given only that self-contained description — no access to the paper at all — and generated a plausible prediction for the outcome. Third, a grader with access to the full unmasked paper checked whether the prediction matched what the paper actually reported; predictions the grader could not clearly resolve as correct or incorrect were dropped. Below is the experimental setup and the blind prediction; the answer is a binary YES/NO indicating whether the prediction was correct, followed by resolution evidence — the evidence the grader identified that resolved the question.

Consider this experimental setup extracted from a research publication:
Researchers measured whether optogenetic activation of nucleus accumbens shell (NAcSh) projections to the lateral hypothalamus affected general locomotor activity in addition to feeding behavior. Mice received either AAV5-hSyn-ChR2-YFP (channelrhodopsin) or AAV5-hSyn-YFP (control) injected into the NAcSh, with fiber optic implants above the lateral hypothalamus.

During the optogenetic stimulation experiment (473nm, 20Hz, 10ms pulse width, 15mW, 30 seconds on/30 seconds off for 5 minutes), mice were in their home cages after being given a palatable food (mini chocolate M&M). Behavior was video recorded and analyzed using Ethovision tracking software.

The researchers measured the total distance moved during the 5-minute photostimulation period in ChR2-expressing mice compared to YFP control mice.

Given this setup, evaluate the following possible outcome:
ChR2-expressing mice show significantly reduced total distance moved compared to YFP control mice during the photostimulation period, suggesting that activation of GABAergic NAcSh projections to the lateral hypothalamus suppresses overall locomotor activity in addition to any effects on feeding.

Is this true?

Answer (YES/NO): NO